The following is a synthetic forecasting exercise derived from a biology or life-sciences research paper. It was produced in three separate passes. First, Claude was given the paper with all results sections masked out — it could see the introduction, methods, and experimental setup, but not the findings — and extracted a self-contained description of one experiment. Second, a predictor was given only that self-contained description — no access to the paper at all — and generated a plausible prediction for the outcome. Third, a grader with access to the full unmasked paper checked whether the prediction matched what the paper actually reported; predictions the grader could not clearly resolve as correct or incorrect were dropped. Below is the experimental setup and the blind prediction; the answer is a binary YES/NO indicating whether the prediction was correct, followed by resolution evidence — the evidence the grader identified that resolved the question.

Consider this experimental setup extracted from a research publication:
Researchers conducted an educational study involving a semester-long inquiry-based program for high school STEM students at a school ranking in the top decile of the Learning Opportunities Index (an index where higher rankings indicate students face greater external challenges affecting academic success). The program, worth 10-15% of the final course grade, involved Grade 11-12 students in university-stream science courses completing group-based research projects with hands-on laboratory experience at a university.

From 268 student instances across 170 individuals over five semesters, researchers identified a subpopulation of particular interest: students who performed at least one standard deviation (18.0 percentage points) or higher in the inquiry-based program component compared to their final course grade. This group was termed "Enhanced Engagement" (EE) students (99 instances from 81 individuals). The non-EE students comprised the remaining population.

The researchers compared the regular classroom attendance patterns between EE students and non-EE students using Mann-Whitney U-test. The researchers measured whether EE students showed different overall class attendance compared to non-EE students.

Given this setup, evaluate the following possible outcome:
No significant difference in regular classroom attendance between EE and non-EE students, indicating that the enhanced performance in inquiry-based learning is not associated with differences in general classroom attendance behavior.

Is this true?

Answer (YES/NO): YES